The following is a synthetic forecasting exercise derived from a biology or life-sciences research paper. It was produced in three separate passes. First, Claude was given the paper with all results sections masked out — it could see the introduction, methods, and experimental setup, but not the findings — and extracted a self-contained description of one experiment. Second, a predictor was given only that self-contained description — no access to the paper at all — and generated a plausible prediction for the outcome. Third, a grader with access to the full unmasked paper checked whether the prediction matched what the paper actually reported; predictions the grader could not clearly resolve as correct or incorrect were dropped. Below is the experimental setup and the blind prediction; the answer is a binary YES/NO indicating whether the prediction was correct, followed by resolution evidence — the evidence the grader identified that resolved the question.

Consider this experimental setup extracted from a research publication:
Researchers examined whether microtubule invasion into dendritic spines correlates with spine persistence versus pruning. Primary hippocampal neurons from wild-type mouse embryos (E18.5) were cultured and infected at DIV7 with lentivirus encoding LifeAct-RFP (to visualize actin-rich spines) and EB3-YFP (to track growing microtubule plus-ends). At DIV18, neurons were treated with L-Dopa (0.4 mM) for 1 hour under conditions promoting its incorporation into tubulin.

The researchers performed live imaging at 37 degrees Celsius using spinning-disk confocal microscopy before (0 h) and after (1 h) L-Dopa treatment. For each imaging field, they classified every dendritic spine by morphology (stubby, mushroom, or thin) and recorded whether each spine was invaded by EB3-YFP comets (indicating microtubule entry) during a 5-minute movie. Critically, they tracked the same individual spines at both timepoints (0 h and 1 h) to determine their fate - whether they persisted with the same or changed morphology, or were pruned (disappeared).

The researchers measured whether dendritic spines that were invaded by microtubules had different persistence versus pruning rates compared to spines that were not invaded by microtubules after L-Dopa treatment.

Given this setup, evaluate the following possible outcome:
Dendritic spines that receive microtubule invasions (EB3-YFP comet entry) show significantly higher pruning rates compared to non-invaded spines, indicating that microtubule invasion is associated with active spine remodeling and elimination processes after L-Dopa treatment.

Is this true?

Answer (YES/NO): NO